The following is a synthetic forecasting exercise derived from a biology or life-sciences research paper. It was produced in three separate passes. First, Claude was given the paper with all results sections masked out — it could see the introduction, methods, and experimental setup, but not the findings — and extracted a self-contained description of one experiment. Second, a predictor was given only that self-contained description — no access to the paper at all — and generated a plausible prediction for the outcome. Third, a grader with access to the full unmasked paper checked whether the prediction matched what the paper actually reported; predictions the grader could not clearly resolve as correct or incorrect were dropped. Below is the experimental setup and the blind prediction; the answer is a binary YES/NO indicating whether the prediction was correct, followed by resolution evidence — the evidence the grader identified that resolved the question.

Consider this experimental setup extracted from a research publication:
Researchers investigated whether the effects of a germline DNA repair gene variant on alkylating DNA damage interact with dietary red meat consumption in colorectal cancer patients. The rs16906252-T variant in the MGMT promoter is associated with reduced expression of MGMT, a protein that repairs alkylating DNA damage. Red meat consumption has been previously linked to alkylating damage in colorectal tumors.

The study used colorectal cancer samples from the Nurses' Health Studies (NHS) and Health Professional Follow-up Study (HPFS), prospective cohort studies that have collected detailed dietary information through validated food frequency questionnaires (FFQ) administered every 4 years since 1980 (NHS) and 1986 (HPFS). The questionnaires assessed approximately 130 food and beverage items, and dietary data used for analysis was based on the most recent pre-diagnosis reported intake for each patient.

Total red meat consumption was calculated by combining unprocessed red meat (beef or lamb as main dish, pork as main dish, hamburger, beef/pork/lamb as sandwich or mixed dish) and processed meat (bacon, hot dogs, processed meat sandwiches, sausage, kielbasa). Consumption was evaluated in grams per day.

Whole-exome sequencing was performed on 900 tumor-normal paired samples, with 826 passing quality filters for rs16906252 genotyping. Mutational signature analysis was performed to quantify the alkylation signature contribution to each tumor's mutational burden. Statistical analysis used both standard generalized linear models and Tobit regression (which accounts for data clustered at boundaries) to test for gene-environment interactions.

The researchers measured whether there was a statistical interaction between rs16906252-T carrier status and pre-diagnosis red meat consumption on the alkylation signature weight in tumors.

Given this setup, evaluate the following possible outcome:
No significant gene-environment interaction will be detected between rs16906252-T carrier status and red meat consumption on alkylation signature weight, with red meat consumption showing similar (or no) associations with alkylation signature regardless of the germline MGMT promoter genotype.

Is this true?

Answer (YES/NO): NO